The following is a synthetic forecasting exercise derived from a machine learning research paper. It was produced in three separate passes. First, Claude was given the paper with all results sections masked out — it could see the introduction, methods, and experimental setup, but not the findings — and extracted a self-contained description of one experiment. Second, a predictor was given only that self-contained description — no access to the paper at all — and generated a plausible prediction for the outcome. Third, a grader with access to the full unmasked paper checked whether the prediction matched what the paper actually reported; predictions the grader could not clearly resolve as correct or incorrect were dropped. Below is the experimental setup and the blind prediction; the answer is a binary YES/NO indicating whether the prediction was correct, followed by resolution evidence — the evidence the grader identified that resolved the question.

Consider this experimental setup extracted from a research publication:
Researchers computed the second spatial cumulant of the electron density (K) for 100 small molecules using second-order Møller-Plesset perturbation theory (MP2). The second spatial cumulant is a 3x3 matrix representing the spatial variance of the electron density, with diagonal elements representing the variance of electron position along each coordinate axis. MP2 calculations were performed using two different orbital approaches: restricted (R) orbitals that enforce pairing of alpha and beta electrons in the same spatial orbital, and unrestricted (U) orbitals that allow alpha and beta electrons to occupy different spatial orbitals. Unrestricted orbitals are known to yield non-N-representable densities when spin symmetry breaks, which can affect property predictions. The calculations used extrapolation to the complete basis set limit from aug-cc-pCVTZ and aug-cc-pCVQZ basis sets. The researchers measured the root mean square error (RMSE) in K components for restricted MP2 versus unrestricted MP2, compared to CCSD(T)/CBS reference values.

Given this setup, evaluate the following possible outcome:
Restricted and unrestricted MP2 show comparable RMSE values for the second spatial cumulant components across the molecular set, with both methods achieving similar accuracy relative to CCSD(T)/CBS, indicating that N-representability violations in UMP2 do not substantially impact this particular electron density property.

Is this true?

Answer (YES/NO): NO